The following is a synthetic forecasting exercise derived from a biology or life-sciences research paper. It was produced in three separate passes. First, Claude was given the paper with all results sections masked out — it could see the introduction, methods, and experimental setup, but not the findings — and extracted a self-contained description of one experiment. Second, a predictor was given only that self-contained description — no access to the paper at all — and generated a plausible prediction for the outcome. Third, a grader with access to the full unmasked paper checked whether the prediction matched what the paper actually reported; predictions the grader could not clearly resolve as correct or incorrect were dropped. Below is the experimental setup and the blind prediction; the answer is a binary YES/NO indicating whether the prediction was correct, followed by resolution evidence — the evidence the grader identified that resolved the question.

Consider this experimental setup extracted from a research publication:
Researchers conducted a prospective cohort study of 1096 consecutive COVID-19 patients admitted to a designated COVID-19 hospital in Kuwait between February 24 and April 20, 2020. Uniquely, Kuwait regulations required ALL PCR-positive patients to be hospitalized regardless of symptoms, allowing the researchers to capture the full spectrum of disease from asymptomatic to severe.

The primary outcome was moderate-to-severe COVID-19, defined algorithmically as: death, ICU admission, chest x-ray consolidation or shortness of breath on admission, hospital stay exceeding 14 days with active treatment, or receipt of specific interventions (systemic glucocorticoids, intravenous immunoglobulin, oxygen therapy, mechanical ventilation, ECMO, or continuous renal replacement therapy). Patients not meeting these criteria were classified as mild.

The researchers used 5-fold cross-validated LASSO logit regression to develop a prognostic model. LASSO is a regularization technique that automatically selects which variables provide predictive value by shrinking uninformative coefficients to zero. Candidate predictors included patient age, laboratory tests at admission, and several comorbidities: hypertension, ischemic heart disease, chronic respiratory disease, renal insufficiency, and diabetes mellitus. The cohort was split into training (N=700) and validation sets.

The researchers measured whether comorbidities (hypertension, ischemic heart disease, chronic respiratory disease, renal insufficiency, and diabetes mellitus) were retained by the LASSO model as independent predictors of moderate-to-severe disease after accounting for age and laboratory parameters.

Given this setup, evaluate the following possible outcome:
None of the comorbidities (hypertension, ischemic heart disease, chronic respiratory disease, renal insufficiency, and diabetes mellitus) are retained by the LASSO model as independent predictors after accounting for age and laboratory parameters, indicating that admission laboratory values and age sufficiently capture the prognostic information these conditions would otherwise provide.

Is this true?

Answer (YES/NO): YES